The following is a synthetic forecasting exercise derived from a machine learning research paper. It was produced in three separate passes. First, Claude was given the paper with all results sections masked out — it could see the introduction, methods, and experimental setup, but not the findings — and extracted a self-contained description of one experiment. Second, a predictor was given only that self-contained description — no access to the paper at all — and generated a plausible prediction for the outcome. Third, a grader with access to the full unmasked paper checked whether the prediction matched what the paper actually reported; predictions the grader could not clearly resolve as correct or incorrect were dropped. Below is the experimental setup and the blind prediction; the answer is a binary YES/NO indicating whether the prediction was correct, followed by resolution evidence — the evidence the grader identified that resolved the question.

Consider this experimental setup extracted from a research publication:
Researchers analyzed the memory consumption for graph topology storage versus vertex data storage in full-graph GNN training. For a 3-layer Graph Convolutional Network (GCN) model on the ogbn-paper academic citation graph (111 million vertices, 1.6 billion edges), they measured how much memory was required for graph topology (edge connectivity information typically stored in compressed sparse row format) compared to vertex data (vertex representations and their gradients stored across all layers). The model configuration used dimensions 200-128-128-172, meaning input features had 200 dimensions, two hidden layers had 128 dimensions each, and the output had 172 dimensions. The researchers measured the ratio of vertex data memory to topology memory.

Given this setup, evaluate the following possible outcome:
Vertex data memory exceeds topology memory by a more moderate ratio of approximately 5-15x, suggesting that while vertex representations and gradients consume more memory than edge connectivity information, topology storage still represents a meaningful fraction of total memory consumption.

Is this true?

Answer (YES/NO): NO